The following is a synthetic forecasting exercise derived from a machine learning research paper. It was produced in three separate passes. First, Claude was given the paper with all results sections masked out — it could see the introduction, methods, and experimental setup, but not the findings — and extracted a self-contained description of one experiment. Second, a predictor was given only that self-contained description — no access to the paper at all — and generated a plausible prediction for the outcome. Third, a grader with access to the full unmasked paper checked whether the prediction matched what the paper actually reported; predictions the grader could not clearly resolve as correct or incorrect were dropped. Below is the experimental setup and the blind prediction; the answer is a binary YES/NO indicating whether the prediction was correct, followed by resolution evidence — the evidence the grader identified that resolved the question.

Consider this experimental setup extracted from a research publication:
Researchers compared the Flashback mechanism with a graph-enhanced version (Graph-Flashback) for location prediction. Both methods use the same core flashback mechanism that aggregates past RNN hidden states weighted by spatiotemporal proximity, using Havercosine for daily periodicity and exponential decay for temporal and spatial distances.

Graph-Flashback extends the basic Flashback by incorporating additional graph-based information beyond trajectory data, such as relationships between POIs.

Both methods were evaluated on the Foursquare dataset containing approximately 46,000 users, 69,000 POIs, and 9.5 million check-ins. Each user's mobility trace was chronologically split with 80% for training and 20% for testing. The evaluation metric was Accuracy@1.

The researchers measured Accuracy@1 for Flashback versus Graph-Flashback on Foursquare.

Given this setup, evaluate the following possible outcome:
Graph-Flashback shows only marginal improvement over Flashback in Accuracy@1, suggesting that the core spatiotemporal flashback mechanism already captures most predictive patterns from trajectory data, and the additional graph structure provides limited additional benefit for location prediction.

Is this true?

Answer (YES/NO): NO